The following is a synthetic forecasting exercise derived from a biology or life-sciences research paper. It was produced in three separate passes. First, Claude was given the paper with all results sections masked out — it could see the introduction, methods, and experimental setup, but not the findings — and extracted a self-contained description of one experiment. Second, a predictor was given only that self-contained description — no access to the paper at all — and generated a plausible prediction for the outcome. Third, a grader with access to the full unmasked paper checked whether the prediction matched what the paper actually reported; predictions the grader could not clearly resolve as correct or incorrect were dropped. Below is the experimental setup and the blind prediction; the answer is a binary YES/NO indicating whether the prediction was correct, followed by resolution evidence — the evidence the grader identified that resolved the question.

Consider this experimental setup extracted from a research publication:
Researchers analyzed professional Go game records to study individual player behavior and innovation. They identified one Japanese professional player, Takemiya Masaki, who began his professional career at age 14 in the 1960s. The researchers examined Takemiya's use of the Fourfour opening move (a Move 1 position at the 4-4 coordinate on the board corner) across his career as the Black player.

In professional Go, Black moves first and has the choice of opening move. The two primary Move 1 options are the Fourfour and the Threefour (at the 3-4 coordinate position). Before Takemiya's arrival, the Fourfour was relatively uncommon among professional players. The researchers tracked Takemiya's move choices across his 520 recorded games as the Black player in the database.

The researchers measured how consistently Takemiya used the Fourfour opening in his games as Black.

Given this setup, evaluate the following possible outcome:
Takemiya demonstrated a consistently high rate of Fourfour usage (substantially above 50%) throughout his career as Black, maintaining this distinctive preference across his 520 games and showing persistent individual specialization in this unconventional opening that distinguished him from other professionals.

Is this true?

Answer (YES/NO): YES